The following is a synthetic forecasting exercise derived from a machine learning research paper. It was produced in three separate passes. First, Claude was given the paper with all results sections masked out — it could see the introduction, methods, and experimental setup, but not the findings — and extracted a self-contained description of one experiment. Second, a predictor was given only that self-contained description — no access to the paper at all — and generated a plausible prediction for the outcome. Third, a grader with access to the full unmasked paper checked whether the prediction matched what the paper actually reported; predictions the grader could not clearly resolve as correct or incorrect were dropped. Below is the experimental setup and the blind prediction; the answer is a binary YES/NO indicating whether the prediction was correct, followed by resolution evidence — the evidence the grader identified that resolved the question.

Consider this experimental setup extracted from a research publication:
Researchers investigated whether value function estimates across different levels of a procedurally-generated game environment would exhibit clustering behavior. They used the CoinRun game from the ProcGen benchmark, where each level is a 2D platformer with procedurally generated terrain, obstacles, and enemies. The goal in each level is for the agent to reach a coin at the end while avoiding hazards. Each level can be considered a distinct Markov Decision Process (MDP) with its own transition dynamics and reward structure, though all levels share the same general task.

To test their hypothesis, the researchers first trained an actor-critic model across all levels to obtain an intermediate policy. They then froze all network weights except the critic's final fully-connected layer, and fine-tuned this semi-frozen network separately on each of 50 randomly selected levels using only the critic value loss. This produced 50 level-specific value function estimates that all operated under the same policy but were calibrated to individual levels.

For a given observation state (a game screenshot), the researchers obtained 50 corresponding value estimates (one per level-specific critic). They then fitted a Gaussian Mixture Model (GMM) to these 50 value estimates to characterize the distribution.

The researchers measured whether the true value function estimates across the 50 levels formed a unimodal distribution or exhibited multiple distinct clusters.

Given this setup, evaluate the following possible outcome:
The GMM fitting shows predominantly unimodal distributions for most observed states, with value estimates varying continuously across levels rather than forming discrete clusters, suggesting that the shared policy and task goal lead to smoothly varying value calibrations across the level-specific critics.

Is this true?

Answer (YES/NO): NO